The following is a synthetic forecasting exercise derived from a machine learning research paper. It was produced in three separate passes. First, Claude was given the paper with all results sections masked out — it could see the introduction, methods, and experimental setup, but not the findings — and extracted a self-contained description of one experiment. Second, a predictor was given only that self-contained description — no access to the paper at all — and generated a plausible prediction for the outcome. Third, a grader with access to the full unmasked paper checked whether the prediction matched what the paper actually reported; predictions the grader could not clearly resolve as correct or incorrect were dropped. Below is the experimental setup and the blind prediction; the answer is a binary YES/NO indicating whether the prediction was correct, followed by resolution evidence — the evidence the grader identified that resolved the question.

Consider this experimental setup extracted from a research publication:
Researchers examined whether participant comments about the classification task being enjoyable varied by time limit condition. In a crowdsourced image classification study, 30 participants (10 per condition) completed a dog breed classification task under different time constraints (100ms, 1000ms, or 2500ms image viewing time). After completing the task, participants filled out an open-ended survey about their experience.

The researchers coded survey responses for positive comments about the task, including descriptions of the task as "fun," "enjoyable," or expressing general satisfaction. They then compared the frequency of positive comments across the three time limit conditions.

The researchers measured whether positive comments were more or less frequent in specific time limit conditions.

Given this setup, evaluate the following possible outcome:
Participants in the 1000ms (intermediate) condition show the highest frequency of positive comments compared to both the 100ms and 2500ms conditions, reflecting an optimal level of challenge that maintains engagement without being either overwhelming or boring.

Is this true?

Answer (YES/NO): NO